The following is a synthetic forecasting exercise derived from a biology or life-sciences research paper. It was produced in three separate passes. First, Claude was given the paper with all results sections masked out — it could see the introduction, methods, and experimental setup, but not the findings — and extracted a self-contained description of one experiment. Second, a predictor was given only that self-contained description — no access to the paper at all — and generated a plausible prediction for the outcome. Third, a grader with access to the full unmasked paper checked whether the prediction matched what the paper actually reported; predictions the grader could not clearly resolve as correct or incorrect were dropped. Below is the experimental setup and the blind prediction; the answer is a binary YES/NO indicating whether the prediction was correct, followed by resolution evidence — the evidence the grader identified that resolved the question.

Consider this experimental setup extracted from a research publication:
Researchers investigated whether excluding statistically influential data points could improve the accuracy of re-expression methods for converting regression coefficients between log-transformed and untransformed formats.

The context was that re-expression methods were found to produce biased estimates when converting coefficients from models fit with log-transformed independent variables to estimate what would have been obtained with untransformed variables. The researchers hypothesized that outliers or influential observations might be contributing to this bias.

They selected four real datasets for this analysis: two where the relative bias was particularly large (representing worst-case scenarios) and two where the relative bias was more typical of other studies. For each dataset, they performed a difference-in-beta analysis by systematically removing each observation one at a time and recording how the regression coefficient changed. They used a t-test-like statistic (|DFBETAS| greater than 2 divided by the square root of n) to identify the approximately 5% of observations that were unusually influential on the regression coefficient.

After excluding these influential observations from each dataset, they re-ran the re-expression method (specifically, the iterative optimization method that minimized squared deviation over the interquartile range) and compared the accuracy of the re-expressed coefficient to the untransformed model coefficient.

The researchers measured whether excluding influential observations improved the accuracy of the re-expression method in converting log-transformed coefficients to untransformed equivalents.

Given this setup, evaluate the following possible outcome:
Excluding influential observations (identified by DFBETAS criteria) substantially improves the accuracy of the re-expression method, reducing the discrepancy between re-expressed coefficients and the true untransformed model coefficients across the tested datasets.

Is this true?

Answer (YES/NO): NO